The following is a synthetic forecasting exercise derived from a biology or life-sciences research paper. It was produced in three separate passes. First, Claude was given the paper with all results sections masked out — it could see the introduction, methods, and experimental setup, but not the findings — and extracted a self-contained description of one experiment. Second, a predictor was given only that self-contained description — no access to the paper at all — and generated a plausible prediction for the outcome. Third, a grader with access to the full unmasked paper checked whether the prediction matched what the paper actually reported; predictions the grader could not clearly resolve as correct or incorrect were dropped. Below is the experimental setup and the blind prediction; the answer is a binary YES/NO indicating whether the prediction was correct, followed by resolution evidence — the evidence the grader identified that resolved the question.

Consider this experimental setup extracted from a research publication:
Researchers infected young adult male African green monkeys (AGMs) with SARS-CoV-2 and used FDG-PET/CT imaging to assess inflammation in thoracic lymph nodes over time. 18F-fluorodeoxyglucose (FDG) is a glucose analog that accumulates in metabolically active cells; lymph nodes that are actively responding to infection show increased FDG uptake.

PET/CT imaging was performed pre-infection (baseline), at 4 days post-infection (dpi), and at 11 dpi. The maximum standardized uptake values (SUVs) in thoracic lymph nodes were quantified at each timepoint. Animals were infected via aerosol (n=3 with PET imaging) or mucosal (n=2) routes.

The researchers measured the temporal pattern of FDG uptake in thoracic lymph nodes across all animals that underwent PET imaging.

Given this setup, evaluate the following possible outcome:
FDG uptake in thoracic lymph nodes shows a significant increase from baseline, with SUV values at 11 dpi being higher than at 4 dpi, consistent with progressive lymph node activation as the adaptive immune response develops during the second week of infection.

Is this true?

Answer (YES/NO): NO